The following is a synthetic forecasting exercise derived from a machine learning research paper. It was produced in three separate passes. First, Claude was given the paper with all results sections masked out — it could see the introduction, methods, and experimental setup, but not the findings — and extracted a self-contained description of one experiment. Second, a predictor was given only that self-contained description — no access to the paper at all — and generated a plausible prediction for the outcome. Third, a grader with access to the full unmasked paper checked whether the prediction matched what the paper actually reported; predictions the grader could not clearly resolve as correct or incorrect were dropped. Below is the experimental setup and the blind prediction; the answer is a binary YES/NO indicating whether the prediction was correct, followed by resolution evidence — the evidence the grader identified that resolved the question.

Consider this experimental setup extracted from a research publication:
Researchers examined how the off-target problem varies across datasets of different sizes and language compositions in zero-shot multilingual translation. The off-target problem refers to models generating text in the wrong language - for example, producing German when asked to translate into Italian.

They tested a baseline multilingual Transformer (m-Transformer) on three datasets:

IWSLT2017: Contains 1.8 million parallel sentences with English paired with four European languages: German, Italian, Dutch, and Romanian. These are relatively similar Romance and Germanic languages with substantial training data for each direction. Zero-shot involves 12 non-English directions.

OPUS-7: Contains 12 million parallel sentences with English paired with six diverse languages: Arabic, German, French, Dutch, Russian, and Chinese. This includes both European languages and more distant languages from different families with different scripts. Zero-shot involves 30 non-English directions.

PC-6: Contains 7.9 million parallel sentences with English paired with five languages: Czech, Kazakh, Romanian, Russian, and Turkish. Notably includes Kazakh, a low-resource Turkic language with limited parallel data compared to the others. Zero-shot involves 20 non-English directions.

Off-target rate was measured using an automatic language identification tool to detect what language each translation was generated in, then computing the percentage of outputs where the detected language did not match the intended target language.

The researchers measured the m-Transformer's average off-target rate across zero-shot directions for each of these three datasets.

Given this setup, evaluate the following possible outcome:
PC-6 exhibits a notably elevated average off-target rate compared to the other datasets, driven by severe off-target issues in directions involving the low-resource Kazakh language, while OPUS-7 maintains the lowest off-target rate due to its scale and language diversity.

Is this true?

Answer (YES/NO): NO